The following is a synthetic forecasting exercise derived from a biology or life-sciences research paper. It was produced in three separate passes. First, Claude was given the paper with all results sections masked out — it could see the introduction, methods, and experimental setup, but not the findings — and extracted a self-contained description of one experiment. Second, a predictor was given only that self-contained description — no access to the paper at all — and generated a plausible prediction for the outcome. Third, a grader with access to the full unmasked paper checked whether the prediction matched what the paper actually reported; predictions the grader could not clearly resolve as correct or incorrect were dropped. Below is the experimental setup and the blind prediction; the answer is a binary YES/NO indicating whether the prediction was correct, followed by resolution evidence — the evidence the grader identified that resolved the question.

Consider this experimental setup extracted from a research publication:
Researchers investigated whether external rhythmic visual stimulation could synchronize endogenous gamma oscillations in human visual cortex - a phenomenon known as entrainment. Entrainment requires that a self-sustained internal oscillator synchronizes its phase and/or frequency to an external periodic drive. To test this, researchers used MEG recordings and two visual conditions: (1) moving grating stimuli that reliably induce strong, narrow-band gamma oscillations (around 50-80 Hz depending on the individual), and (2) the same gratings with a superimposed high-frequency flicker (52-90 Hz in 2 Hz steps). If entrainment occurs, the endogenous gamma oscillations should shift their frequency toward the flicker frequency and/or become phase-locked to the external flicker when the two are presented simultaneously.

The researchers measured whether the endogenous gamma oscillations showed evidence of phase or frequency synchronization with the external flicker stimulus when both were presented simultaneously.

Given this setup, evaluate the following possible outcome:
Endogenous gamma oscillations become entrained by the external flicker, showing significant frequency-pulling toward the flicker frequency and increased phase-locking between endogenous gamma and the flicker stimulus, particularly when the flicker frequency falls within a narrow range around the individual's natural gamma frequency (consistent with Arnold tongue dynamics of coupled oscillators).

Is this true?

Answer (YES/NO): NO